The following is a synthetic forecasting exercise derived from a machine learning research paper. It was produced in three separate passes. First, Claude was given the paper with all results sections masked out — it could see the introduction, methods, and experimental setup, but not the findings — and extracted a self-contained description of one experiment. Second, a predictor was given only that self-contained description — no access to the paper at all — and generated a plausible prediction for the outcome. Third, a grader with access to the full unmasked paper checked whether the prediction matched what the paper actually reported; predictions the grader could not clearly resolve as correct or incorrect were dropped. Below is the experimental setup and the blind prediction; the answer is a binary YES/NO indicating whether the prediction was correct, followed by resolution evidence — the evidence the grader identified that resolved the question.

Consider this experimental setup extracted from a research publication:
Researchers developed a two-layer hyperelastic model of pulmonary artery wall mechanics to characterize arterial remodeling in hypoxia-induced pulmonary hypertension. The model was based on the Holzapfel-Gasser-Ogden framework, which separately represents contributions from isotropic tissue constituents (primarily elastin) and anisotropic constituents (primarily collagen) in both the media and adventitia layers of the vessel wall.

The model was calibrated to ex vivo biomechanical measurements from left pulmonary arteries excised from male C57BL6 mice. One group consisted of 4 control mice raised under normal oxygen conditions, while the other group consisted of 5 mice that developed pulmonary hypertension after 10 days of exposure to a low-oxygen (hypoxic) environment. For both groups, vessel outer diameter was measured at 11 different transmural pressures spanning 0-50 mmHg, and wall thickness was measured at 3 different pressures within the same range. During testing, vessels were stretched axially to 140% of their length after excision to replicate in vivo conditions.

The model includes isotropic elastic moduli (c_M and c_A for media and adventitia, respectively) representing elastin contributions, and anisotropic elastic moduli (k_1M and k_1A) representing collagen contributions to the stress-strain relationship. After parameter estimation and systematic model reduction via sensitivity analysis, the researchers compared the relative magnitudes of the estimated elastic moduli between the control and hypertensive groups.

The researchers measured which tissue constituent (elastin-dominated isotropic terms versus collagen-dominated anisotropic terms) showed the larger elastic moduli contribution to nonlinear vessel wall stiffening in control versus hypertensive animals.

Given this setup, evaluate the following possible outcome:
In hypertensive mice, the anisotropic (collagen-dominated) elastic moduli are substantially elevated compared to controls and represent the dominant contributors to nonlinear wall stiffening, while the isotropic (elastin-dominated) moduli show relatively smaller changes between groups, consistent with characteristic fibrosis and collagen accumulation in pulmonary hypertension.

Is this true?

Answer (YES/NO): NO